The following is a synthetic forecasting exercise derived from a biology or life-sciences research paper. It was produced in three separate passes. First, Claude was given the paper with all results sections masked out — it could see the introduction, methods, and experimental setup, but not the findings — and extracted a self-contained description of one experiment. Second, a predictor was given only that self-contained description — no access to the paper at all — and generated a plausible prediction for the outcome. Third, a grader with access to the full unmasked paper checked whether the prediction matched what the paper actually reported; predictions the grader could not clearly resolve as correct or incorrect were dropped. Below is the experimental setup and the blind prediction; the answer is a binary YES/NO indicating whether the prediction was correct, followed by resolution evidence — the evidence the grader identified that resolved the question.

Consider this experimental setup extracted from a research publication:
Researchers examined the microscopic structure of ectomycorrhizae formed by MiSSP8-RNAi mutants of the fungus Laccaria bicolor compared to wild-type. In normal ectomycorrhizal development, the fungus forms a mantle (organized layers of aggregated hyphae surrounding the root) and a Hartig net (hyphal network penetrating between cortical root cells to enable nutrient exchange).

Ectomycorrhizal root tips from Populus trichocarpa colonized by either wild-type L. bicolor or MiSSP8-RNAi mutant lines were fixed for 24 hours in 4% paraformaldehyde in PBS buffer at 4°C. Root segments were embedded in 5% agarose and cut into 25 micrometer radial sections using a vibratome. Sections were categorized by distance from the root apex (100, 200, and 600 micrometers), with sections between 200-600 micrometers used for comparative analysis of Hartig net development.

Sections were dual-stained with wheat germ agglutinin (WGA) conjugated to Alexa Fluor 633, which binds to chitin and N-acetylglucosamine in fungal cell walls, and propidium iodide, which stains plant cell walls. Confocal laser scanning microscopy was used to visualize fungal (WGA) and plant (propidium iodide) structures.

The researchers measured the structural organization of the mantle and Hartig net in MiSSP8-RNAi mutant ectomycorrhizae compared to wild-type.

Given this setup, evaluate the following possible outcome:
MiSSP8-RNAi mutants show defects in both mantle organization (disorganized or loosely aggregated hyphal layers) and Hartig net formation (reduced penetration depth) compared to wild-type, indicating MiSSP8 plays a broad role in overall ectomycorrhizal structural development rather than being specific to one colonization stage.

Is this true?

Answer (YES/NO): NO